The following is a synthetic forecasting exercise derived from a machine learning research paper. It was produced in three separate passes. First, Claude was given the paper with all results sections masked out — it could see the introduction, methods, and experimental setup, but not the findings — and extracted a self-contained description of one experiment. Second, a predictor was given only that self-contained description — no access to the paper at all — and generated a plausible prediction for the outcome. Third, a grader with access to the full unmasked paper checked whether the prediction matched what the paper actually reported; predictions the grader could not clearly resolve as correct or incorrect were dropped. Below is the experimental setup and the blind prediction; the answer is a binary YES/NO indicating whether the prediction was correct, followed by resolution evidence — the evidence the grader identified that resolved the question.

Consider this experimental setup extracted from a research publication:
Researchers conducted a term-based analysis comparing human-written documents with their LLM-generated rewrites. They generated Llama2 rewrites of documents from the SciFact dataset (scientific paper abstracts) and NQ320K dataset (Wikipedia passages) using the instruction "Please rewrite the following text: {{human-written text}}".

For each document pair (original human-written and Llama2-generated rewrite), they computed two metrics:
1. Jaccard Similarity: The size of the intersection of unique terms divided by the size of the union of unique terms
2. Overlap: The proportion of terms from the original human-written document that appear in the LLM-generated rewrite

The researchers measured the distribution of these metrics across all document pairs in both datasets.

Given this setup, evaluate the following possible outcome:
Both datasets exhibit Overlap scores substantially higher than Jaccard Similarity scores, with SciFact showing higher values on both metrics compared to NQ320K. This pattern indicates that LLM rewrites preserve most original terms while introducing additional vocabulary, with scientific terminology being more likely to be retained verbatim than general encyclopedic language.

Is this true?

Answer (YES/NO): YES